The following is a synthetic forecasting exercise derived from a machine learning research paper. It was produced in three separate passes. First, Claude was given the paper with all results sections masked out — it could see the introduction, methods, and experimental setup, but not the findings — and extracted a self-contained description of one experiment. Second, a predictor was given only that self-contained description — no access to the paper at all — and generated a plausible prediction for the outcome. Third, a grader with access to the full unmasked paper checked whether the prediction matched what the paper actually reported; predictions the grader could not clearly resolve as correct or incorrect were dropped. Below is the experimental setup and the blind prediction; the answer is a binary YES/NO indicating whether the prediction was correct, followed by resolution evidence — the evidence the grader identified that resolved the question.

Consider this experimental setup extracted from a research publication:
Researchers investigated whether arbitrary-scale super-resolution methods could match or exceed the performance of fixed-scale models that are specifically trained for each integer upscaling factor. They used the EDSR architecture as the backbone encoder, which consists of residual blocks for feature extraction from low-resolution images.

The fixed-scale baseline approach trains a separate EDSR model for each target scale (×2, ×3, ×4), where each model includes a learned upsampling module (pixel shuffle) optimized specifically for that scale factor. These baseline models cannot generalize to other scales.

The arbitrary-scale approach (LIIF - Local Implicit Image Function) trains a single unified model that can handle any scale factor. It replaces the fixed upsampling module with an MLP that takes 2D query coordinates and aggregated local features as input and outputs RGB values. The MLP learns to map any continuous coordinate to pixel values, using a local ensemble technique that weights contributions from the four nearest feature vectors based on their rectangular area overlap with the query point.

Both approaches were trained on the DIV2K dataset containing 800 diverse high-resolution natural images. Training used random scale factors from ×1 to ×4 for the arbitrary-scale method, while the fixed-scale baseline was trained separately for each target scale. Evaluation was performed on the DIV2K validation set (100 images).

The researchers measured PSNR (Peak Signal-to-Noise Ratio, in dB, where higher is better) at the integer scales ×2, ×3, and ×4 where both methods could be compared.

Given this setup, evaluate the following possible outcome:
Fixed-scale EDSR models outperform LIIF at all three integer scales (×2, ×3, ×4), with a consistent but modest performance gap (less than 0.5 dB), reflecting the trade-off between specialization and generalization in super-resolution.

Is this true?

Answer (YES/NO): NO